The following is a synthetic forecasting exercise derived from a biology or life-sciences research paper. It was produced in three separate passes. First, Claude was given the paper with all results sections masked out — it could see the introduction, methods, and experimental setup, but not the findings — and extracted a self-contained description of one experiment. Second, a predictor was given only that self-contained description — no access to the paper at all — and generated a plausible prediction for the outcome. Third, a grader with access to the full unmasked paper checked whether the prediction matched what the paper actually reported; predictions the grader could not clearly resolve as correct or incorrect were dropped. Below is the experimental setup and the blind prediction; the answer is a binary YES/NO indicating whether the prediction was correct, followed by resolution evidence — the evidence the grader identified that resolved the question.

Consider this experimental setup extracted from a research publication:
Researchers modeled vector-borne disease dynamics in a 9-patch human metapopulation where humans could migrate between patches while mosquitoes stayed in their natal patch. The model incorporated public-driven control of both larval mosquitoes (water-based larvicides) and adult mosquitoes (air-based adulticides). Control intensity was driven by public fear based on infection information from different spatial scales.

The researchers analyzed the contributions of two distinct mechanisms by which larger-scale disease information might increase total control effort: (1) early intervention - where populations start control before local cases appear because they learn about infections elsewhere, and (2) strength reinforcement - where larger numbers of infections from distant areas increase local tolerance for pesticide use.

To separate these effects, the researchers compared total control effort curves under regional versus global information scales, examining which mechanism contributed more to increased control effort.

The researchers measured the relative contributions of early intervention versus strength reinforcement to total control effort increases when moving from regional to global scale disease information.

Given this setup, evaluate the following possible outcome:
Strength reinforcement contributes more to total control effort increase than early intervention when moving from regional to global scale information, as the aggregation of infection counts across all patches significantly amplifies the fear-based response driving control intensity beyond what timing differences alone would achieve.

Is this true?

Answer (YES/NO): YES